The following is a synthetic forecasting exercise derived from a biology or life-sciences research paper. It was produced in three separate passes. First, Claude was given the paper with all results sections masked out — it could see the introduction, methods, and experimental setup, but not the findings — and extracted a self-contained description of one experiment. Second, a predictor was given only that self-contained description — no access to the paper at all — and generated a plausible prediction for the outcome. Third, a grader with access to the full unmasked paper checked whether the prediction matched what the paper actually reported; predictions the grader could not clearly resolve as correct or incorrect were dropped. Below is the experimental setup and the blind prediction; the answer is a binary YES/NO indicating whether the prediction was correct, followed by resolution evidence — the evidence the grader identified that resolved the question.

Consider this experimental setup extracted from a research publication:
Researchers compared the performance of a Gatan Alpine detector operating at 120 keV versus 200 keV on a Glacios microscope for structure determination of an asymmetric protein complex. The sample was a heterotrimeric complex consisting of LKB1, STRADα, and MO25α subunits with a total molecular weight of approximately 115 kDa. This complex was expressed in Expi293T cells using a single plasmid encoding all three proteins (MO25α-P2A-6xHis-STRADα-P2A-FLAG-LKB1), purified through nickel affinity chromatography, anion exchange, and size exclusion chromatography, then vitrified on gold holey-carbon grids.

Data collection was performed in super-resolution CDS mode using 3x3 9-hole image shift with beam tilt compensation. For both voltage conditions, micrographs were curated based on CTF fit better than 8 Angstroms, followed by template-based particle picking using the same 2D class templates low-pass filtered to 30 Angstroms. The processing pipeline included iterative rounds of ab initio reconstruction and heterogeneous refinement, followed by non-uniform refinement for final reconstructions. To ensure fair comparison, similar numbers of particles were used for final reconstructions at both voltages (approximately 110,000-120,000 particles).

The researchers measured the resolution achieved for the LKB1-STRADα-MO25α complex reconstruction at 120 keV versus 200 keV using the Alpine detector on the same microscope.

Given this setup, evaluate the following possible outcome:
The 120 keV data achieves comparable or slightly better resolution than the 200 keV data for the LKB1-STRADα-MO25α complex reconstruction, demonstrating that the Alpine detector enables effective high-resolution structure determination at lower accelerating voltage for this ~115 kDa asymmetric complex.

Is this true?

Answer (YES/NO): YES